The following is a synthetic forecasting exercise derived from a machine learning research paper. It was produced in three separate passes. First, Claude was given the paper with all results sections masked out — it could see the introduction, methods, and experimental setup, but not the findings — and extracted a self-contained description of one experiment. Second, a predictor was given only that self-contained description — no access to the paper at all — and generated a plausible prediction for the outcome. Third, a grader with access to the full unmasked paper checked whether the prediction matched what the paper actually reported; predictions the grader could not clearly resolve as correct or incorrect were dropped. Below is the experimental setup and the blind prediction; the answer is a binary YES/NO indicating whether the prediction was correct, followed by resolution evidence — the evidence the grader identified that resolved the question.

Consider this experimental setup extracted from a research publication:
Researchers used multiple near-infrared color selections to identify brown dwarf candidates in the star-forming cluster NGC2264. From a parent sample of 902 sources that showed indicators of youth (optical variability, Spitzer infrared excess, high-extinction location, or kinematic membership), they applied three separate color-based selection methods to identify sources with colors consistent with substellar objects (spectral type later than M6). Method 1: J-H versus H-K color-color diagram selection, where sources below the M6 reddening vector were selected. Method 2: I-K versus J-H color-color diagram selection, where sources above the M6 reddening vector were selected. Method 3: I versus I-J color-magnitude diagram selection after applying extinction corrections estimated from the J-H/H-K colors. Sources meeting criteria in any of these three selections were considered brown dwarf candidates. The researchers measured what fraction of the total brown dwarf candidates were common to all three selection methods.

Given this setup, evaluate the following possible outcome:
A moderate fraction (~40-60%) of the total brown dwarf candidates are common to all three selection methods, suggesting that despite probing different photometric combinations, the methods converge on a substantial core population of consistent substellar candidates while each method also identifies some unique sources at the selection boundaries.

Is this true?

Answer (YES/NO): NO